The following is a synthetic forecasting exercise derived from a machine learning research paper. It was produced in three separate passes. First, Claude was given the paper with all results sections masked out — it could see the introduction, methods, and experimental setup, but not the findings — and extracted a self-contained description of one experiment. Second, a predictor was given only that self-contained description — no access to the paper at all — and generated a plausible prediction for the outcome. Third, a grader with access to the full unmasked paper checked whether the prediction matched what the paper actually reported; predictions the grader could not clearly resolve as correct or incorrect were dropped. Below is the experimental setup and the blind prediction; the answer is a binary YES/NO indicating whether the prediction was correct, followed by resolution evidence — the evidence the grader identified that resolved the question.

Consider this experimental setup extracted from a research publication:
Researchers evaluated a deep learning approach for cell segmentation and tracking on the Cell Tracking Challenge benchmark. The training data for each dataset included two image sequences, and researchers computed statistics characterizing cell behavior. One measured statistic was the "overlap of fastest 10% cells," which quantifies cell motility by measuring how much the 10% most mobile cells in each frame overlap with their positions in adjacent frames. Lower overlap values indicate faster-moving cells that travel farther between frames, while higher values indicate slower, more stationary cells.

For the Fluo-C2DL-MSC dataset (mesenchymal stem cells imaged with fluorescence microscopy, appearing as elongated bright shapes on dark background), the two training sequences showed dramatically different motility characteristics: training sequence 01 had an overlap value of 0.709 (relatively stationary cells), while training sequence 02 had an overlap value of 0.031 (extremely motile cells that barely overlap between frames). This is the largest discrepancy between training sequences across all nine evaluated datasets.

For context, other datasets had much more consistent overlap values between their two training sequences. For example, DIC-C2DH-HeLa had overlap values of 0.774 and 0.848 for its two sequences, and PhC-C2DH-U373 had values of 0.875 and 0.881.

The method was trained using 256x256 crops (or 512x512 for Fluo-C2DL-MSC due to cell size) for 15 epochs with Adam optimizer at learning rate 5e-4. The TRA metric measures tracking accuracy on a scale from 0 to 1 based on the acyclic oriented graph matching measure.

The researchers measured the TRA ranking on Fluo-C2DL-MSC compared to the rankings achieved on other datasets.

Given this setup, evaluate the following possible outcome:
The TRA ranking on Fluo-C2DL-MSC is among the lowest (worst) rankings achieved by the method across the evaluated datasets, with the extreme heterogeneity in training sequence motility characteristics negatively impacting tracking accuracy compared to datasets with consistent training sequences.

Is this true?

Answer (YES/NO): YES